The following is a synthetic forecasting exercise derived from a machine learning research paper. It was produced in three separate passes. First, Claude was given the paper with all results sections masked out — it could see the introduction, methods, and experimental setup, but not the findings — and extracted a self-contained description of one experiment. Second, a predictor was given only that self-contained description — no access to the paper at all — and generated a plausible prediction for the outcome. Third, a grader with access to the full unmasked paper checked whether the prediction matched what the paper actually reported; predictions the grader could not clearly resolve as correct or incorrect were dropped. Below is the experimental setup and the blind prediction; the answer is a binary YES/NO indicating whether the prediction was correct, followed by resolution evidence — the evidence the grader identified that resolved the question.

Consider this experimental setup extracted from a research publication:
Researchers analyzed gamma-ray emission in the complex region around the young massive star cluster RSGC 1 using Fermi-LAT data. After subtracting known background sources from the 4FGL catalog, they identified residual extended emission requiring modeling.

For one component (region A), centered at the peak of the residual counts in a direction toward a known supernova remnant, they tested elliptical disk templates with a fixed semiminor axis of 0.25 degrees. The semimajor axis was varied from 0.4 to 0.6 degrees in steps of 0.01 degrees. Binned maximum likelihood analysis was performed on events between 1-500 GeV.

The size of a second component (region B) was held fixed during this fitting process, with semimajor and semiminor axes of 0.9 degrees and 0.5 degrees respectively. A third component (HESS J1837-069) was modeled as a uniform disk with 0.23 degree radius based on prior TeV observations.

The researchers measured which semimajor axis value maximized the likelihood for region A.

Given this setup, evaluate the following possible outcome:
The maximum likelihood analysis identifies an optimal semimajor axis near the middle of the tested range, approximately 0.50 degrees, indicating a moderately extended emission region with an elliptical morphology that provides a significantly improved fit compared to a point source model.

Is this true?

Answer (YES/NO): YES